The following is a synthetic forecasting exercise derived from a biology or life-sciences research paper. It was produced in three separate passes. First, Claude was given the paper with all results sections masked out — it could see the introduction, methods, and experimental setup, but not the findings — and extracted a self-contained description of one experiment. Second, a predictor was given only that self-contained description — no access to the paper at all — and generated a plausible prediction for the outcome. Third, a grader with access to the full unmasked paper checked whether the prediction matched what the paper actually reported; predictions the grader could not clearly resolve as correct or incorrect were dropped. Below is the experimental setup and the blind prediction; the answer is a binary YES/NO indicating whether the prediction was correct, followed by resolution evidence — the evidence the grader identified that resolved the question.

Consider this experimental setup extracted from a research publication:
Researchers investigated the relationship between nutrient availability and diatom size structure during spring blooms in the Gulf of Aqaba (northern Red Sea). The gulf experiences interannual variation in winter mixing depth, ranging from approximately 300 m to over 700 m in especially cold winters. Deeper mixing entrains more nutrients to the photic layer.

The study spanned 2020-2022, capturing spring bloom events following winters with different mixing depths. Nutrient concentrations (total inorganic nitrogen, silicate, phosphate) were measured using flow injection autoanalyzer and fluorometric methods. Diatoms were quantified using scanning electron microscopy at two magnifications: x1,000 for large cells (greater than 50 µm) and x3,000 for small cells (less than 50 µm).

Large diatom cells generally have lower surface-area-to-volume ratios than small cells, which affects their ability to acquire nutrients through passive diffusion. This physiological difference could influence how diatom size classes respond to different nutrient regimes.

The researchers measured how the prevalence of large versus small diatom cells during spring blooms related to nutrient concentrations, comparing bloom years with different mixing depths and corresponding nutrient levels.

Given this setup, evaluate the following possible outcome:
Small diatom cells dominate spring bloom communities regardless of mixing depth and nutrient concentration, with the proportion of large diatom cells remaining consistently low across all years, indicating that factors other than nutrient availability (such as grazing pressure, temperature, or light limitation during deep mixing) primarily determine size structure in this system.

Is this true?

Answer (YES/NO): NO